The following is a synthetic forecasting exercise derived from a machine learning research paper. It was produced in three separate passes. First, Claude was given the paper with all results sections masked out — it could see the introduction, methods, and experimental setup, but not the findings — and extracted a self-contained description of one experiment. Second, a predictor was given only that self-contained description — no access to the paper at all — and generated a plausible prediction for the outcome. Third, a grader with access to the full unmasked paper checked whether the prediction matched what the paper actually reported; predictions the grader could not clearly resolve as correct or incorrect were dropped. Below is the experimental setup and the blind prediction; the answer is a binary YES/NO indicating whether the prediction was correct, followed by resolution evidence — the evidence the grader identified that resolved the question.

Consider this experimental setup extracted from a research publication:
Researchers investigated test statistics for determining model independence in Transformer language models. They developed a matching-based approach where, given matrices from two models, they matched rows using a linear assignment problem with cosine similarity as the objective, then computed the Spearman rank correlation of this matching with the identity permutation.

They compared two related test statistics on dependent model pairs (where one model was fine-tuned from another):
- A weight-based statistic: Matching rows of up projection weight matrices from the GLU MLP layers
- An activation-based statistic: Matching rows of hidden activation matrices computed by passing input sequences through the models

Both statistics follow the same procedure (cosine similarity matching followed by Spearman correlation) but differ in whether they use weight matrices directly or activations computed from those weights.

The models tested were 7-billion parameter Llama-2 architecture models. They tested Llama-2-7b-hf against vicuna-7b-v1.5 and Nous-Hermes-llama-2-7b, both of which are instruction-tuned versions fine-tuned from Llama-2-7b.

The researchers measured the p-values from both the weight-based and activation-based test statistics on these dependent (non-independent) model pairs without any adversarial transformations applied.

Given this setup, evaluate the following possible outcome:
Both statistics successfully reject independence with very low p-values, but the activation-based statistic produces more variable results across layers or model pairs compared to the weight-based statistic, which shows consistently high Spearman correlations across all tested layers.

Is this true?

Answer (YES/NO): NO